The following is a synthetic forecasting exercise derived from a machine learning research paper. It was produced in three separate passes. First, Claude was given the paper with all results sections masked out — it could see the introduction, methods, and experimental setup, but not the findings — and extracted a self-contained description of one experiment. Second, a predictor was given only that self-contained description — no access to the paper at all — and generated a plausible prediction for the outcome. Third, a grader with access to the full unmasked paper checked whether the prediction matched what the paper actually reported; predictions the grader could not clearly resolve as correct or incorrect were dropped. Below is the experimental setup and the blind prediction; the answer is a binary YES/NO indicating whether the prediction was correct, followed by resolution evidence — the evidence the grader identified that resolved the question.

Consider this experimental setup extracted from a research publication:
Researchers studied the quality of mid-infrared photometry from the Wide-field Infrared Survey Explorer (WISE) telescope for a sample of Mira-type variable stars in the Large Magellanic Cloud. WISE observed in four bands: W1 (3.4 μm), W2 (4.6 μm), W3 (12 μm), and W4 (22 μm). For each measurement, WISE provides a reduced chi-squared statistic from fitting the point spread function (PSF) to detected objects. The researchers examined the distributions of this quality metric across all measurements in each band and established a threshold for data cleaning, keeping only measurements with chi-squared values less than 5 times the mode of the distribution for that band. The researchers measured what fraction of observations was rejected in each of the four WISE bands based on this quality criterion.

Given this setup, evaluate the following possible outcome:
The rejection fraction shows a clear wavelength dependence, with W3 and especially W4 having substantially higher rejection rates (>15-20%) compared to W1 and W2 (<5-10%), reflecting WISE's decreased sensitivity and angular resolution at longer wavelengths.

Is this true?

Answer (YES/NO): NO